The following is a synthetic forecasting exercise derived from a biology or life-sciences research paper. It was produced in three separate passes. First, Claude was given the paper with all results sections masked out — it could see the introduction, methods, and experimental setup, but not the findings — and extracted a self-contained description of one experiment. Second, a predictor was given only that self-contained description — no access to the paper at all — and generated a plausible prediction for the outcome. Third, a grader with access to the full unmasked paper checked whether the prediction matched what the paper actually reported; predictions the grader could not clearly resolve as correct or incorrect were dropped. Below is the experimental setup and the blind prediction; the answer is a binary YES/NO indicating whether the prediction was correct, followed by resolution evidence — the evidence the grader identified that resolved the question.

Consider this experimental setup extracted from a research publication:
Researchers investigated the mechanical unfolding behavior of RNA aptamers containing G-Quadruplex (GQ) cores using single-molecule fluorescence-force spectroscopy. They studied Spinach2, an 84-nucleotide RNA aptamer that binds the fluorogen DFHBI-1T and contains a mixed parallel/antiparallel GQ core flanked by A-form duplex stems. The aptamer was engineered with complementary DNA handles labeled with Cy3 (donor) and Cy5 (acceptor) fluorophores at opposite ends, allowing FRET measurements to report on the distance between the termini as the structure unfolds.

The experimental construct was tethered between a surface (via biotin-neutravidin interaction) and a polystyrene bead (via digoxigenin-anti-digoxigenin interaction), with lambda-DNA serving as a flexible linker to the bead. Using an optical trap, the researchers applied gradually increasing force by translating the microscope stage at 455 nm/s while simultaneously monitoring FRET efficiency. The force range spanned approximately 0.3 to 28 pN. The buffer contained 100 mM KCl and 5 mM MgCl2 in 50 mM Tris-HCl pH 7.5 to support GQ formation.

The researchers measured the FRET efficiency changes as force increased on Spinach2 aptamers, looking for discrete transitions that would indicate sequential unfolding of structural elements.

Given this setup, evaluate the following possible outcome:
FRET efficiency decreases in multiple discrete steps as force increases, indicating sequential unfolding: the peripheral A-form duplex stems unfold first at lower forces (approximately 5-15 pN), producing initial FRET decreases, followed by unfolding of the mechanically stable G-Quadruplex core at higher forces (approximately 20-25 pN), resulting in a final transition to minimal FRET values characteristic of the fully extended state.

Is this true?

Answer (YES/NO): NO